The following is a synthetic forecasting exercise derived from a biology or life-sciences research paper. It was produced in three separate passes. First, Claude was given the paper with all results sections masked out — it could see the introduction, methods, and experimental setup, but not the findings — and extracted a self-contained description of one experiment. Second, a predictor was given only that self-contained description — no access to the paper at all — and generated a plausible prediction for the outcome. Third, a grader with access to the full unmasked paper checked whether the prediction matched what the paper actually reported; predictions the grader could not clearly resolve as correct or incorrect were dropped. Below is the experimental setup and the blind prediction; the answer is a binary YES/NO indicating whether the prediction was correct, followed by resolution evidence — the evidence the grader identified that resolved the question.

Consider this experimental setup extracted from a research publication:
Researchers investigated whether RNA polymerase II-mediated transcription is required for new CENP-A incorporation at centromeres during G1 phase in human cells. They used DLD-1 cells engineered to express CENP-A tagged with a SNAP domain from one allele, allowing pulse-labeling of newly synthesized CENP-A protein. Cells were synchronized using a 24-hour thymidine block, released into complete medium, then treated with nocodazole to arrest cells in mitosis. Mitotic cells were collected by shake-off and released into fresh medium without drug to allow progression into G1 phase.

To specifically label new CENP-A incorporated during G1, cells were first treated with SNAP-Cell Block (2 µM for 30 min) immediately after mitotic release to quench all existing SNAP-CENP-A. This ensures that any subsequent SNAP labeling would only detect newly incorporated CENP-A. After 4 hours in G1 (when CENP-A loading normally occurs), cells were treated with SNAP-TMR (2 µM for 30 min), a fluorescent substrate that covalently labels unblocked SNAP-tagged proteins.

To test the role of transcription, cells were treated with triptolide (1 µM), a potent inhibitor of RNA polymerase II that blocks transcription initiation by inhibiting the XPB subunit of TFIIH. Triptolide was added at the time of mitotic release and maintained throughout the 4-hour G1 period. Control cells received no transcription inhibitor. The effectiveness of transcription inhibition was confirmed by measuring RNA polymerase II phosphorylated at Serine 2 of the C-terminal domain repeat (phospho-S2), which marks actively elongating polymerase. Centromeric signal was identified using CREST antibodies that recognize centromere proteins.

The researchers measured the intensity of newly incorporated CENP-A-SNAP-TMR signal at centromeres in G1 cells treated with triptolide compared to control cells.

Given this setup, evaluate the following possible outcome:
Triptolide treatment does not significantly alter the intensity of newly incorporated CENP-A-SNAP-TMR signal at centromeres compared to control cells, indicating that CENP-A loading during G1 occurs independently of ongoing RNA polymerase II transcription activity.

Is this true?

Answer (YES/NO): YES